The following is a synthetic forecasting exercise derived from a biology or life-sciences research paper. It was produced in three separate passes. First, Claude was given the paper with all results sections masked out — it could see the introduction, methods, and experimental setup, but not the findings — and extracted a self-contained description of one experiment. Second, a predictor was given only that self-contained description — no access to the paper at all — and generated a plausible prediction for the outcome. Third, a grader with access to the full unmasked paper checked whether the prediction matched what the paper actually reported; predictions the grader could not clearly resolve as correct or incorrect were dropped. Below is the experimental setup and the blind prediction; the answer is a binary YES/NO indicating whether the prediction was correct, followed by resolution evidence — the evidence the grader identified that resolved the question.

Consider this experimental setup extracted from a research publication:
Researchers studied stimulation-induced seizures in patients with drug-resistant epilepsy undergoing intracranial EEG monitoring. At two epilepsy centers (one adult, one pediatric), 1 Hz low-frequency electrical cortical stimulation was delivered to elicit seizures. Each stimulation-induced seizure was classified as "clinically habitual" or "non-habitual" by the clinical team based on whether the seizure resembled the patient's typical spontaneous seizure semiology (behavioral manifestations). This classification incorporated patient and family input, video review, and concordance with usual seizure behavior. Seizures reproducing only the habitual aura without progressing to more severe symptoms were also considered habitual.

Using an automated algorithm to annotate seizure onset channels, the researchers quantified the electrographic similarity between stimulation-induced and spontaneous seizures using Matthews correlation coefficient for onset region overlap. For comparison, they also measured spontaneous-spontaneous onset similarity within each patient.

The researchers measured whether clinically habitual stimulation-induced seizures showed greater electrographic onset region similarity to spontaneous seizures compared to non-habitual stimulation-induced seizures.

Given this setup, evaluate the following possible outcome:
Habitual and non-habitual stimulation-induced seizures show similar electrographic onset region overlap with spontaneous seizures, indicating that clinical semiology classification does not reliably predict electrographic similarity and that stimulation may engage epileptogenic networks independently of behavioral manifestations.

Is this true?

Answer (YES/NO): NO